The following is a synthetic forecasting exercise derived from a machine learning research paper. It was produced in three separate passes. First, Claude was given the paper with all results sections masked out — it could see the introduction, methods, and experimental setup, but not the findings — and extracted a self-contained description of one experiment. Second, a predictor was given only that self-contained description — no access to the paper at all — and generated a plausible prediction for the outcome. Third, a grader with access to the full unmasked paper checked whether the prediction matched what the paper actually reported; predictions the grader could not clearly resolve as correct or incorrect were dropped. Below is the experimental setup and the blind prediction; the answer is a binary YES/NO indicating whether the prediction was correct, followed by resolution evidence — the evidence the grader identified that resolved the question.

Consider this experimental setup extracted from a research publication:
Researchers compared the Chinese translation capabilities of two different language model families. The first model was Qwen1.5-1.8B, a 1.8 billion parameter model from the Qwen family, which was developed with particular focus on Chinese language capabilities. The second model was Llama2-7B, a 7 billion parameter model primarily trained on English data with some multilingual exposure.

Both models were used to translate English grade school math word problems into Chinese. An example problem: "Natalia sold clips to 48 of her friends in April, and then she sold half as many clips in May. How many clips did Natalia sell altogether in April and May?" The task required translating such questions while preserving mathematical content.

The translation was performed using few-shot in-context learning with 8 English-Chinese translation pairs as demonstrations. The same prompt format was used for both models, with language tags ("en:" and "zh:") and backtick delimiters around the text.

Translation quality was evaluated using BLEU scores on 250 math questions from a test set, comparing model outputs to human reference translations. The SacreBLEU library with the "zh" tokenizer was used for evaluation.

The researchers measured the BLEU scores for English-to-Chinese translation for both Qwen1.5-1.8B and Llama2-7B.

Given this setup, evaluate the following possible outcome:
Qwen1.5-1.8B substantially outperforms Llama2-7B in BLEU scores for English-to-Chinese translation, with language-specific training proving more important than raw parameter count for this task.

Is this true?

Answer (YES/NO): YES